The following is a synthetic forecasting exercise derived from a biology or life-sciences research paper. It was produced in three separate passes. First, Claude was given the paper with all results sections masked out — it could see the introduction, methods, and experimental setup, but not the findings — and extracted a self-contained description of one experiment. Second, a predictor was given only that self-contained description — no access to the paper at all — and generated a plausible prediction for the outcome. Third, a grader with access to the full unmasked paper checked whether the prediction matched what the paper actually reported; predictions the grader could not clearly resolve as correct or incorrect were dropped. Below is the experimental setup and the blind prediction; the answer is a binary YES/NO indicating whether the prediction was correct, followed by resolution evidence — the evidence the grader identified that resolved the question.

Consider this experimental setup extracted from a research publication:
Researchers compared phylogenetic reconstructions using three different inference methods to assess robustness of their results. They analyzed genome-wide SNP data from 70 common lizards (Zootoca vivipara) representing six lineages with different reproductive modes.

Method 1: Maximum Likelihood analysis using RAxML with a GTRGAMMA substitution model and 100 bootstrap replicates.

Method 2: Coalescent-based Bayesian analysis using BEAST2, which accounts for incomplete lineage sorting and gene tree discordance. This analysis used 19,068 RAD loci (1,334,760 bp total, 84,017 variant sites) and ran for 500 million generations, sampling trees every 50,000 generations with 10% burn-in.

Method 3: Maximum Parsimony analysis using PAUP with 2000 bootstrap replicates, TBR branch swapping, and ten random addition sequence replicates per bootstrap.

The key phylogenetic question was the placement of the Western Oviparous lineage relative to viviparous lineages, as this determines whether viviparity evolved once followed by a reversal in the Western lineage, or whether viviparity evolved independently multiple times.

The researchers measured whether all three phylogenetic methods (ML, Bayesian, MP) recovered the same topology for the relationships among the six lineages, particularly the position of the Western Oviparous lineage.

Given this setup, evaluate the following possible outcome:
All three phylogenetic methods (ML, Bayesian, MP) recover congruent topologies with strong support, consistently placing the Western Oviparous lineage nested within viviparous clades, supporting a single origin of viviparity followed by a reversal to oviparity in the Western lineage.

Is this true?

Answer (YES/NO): YES